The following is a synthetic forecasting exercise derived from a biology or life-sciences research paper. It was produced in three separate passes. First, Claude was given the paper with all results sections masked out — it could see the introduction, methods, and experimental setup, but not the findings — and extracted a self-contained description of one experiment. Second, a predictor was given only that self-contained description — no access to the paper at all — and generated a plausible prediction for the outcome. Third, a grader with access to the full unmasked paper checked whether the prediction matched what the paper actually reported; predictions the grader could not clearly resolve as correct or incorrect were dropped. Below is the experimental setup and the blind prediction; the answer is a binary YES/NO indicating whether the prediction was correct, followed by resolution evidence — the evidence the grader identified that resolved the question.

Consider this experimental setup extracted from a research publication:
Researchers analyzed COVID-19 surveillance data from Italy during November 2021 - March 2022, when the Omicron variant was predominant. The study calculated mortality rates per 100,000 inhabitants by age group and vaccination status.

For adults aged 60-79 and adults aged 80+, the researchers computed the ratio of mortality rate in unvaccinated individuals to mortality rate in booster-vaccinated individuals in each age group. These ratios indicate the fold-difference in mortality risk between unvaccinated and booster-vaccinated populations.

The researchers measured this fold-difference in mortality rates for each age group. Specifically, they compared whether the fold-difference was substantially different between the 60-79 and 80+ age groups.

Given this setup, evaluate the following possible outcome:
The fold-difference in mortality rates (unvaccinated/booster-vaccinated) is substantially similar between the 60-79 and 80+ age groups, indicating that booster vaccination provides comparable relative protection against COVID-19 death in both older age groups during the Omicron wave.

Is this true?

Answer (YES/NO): NO